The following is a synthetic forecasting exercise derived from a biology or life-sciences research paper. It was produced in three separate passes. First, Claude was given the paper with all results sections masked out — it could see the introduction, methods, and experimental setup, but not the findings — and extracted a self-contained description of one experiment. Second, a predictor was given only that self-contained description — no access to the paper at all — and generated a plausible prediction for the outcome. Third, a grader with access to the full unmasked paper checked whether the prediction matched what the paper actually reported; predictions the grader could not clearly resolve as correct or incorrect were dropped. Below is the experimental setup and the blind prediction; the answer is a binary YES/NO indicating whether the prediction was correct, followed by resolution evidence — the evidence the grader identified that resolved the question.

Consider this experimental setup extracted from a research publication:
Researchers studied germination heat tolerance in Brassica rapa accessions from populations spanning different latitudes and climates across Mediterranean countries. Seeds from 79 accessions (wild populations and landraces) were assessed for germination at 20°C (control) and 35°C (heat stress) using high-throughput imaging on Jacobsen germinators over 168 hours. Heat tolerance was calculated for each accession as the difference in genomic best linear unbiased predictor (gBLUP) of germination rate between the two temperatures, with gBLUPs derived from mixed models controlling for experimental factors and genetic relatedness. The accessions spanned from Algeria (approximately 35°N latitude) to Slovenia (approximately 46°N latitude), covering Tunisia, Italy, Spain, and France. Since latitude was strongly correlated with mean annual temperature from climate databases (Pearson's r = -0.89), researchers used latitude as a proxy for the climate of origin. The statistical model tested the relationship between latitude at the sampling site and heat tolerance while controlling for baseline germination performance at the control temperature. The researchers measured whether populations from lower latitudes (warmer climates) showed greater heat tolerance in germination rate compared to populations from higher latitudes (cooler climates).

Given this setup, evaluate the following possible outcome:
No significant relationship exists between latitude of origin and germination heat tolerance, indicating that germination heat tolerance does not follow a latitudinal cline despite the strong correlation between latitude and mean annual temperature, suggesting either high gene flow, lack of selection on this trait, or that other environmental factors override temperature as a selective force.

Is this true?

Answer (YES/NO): YES